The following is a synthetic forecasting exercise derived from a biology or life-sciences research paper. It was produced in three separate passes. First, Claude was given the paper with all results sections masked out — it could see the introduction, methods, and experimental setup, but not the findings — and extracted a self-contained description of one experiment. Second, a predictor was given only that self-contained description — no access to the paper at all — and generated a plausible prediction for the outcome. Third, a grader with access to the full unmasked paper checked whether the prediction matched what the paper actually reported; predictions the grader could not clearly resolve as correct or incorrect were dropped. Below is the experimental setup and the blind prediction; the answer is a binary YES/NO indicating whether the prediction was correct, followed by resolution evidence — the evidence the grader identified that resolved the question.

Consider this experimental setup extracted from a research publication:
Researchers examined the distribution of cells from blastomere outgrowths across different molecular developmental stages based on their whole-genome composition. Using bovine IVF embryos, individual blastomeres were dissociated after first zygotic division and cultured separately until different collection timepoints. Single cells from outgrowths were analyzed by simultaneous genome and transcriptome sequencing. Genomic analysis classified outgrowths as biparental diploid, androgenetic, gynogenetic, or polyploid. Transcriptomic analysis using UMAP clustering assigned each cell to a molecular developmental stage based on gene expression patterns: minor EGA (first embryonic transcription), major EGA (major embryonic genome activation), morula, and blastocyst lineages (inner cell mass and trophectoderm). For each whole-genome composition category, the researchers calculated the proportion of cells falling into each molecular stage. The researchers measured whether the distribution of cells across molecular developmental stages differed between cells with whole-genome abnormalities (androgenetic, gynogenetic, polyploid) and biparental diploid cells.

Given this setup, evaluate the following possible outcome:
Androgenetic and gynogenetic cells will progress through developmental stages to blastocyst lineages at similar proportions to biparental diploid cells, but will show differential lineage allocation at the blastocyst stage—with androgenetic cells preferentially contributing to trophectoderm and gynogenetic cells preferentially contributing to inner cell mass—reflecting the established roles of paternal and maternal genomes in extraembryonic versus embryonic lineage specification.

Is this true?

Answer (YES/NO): NO